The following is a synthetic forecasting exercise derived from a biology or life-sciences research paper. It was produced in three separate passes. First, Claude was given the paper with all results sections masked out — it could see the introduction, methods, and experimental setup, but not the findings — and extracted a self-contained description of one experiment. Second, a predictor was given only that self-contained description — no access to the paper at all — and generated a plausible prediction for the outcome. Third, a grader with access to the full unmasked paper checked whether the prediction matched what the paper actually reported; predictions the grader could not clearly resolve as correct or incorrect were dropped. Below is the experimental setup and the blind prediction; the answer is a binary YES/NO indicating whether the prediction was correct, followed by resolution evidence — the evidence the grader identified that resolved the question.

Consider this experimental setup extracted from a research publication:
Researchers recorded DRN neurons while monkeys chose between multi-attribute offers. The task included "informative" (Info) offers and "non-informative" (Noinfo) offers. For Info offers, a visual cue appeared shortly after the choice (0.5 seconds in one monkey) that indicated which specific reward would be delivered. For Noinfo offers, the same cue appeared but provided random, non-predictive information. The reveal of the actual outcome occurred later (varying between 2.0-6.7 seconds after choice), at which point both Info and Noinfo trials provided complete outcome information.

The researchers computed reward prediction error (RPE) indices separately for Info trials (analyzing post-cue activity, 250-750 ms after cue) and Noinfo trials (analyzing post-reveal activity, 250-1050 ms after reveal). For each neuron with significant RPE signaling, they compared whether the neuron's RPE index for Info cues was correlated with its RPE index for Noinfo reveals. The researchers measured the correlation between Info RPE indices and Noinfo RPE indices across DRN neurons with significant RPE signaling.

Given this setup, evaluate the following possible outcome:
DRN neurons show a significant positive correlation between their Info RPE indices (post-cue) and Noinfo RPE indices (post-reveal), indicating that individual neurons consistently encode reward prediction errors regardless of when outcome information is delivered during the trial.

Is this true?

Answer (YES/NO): YES